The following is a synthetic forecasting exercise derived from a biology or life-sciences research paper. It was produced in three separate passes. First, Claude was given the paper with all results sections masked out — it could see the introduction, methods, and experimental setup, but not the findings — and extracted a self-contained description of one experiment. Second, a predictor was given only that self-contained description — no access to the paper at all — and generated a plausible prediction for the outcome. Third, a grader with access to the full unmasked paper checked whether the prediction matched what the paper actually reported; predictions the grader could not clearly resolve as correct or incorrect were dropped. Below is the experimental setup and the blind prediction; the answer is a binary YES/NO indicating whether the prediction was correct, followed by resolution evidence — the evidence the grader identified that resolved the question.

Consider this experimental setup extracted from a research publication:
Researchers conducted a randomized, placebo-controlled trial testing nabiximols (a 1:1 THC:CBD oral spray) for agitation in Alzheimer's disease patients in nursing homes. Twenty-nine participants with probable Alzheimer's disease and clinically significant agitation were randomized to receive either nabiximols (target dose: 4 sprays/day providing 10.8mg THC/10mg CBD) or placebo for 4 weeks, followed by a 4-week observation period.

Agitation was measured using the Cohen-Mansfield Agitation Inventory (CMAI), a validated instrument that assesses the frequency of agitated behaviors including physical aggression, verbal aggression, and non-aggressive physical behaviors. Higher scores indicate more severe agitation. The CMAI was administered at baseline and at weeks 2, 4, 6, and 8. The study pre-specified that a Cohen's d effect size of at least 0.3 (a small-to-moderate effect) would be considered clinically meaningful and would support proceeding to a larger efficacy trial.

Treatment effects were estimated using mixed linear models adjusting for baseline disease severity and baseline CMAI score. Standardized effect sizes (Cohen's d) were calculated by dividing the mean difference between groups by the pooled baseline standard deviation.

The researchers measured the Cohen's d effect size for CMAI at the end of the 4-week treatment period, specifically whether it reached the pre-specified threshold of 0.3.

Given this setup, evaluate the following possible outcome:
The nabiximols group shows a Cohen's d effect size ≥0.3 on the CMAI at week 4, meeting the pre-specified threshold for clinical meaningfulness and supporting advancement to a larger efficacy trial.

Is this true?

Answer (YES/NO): NO